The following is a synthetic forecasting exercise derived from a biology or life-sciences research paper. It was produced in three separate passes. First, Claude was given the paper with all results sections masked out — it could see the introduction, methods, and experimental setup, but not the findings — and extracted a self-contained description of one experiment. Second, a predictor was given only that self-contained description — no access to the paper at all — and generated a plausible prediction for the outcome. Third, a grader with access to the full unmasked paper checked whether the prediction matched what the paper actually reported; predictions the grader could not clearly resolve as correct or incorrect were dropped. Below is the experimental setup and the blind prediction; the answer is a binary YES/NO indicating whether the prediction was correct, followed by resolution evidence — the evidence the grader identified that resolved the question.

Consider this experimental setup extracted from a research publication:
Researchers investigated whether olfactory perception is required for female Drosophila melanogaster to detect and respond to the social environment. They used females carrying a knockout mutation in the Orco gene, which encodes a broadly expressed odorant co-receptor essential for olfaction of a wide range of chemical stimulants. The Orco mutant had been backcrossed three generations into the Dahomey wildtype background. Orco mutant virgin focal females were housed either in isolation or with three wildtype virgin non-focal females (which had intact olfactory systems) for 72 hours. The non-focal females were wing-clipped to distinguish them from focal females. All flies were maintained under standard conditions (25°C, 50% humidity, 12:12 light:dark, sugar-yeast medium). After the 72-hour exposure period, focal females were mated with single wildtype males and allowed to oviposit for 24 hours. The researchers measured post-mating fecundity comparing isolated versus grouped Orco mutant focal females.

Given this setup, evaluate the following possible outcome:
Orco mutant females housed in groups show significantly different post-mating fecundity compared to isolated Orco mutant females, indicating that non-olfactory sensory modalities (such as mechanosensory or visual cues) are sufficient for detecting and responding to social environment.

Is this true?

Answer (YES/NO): YES